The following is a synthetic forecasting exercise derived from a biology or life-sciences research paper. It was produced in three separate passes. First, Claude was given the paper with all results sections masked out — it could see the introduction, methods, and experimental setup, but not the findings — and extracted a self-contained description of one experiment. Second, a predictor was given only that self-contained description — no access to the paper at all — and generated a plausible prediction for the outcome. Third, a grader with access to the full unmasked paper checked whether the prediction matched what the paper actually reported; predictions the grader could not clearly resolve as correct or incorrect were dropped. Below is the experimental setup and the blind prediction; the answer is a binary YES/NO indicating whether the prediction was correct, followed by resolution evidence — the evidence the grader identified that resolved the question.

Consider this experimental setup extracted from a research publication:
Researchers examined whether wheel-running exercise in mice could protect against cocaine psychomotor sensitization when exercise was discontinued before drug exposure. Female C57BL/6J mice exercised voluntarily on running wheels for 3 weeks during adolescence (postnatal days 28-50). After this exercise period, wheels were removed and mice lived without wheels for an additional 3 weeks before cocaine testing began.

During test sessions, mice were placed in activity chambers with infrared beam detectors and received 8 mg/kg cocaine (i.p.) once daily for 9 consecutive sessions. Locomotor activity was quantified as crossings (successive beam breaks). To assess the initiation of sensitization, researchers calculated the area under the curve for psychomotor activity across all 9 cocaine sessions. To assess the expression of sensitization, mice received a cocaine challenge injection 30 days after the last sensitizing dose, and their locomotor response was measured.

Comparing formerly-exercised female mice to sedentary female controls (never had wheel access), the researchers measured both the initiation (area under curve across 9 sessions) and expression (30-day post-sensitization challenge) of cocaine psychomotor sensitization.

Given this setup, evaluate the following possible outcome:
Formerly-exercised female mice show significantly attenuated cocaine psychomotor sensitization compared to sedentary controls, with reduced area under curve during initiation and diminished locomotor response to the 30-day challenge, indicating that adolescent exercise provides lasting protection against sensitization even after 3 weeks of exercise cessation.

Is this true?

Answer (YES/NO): YES